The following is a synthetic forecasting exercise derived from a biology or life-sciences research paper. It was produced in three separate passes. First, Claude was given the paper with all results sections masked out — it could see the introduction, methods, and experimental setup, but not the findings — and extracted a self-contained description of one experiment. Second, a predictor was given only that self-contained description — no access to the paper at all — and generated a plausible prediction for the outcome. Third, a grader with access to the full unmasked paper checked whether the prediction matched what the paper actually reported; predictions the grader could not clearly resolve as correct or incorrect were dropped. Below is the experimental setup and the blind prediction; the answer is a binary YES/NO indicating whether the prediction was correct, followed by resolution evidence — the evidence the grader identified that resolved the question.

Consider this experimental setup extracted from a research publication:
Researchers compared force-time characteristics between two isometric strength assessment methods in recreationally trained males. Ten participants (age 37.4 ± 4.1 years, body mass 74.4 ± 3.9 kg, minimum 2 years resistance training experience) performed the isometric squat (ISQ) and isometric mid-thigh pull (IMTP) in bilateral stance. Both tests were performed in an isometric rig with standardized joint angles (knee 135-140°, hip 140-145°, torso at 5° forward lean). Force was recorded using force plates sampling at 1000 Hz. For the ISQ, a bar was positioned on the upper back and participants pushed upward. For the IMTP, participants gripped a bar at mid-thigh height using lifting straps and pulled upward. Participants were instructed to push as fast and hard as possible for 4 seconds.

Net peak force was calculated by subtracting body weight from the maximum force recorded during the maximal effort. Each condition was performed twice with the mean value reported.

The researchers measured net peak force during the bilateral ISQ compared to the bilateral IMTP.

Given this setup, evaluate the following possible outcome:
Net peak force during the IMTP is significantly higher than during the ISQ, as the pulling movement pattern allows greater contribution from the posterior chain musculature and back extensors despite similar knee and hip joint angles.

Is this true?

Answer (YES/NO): NO